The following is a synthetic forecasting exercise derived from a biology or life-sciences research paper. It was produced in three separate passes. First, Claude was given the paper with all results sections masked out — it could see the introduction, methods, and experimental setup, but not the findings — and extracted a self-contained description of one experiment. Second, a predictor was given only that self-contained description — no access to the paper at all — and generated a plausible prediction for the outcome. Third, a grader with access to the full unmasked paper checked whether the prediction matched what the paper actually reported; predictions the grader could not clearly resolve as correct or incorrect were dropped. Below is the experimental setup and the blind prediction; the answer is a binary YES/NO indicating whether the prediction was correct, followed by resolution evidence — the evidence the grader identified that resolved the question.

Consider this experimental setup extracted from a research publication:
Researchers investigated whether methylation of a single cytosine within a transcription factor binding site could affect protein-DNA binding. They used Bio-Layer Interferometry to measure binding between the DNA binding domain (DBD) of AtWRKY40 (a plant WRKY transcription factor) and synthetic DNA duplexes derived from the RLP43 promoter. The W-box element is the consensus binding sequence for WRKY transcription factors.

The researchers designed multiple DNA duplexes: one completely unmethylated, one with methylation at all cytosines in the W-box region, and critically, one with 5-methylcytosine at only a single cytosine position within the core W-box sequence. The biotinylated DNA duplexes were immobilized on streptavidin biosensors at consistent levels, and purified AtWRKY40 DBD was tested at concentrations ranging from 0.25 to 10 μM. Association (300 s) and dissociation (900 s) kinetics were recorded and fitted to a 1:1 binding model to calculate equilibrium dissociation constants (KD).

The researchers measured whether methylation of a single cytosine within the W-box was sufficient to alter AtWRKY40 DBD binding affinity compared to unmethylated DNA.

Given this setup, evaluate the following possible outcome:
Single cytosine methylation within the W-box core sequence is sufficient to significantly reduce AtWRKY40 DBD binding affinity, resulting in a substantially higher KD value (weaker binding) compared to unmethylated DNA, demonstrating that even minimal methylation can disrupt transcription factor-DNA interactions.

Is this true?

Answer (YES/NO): YES